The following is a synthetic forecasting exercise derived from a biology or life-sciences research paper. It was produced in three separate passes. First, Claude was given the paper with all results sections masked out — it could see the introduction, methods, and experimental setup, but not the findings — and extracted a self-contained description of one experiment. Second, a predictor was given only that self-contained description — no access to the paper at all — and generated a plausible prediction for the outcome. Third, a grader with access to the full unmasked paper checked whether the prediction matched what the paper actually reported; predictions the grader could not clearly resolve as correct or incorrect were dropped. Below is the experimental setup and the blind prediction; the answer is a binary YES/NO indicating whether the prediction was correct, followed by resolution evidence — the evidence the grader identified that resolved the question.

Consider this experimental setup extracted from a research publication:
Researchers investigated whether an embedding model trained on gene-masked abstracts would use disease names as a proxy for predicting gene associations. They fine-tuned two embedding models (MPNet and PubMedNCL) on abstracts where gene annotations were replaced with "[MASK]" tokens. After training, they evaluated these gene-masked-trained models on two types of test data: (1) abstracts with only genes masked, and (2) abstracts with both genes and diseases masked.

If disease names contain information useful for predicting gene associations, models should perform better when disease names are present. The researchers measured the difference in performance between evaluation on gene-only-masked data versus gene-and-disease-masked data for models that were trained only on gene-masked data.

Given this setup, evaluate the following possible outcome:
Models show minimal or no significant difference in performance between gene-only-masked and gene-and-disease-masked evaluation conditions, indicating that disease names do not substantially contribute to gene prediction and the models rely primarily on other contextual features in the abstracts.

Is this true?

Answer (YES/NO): NO